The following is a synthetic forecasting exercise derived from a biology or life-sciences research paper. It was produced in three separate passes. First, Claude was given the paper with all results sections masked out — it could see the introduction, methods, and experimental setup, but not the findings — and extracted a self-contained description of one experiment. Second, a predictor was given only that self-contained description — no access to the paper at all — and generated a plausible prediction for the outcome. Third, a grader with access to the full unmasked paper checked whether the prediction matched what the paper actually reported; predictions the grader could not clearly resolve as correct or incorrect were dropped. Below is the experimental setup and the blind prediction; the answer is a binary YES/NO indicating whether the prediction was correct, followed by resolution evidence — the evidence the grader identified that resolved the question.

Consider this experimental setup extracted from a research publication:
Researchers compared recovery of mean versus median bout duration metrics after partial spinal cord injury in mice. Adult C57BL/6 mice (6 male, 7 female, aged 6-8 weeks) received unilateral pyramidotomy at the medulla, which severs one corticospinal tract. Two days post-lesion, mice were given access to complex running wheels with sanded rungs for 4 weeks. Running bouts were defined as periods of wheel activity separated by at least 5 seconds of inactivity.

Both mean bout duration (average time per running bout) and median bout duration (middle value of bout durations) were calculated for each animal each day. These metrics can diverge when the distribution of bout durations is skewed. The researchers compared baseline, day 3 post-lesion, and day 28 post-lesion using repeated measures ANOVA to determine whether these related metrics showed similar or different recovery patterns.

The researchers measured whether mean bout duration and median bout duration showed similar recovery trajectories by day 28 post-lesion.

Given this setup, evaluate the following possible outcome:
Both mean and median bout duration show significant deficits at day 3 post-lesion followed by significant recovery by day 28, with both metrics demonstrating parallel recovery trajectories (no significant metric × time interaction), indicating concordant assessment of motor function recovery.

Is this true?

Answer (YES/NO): NO